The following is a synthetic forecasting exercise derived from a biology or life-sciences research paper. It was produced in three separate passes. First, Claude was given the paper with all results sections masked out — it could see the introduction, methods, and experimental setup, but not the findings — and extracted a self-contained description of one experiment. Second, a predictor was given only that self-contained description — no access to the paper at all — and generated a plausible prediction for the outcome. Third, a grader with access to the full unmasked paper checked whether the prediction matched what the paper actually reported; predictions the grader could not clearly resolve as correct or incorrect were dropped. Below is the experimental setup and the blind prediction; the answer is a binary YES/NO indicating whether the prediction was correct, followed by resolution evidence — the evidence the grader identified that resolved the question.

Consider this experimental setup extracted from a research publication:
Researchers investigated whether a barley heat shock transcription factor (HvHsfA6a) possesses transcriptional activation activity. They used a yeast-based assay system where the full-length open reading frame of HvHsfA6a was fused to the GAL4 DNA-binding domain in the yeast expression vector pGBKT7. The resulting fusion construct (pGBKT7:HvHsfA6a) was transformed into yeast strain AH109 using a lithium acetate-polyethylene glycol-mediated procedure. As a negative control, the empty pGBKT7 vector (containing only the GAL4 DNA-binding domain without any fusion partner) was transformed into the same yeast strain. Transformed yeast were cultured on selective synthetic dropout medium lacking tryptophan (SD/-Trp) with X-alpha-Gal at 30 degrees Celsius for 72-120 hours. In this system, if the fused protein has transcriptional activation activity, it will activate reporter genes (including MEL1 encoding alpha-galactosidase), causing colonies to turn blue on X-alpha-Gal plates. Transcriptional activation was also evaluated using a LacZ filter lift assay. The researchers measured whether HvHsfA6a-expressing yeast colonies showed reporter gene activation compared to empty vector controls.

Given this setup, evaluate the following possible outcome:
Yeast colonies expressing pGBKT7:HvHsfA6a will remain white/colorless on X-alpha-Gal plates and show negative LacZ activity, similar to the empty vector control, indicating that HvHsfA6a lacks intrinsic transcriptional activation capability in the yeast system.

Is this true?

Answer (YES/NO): NO